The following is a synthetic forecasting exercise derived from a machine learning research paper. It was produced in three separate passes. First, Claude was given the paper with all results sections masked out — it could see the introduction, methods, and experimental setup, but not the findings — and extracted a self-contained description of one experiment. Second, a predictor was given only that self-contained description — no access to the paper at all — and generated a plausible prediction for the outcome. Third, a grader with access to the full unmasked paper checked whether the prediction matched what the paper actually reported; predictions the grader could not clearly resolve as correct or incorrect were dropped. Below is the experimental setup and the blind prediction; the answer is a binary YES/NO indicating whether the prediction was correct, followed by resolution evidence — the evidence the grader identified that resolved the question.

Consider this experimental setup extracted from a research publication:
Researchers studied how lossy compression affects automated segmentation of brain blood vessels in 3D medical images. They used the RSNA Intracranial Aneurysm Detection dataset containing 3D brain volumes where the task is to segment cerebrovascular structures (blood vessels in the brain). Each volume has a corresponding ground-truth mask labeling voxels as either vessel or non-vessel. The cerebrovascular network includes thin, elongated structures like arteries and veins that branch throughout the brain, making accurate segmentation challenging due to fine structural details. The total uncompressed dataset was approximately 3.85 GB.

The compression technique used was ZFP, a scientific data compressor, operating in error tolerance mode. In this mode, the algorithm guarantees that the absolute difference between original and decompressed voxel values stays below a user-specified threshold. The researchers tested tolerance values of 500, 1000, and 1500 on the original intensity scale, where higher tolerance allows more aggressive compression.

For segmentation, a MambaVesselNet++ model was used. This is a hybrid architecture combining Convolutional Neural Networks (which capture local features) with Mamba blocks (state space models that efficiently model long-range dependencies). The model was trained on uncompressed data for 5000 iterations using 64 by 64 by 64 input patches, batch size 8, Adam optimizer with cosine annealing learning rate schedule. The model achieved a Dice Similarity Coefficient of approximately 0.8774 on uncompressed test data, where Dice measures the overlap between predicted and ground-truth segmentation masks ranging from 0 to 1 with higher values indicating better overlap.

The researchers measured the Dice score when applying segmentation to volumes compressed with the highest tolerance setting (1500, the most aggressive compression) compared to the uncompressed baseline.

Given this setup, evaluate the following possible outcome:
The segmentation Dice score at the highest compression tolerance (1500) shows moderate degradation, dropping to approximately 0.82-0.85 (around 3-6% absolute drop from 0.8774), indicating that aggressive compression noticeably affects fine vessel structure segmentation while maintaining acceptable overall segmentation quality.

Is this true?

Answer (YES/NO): NO